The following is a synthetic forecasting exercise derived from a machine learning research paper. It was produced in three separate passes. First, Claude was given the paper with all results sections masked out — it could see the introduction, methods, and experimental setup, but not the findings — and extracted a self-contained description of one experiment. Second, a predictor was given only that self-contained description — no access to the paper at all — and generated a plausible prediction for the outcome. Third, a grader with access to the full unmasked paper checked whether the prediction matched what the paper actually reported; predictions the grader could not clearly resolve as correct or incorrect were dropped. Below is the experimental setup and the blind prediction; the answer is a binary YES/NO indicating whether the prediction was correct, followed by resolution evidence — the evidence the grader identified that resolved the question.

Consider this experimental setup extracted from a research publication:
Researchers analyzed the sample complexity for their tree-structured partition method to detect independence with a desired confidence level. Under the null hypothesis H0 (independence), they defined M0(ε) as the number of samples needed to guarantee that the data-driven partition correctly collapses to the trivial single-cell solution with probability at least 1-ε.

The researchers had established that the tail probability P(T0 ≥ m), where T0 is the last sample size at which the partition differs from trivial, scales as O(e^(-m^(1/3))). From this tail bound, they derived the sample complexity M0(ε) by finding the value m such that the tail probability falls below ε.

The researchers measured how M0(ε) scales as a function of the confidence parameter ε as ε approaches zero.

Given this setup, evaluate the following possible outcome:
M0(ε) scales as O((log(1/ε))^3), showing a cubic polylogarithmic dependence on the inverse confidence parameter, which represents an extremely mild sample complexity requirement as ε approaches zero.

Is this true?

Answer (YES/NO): YES